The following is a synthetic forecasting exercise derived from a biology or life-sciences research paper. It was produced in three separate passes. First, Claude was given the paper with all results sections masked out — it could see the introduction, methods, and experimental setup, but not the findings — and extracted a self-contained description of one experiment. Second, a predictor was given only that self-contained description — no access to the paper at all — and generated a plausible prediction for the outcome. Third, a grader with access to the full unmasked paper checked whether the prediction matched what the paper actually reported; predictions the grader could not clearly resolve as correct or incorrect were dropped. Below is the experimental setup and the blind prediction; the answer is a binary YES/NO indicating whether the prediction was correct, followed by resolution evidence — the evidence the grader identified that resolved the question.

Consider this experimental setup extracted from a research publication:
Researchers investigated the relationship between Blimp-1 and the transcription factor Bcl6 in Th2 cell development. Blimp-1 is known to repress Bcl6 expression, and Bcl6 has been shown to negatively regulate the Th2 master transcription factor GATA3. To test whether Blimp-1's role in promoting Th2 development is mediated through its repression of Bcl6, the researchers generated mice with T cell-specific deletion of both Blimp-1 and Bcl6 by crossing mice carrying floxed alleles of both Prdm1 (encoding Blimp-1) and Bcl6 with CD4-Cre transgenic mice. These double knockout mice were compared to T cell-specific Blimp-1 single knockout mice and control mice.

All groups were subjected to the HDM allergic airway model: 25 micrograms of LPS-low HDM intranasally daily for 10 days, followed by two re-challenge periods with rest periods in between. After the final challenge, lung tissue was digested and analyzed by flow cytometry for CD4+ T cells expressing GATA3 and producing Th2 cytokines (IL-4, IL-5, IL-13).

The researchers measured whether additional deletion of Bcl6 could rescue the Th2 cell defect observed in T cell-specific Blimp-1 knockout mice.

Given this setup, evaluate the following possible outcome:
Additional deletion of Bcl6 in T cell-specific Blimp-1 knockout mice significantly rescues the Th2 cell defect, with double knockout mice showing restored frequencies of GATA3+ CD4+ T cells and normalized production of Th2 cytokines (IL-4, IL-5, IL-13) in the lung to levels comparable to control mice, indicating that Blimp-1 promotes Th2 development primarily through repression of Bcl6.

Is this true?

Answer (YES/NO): YES